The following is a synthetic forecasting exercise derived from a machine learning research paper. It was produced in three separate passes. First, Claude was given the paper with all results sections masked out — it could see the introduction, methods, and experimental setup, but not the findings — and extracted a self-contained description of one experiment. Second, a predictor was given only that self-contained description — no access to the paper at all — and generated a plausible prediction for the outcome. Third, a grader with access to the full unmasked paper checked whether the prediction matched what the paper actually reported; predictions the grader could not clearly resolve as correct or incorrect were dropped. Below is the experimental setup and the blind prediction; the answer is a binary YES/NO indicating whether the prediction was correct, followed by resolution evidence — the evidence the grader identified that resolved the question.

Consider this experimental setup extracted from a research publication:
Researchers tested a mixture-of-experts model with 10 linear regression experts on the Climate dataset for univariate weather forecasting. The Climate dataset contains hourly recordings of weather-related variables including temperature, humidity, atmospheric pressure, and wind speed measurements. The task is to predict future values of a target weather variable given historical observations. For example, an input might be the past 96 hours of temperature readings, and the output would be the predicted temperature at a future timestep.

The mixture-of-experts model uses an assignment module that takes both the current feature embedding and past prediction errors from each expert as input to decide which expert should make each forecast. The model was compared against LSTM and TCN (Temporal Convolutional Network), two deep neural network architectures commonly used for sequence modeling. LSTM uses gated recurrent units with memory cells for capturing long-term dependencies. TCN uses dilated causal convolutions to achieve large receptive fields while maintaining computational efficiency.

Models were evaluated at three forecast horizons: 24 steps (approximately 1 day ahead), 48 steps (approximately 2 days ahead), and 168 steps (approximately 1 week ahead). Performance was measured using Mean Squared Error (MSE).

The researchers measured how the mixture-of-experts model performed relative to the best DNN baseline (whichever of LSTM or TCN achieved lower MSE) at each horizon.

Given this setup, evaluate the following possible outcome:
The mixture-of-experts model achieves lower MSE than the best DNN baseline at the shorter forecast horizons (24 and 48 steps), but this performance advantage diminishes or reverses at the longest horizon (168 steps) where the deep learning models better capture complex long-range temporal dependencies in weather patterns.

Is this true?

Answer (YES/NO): NO